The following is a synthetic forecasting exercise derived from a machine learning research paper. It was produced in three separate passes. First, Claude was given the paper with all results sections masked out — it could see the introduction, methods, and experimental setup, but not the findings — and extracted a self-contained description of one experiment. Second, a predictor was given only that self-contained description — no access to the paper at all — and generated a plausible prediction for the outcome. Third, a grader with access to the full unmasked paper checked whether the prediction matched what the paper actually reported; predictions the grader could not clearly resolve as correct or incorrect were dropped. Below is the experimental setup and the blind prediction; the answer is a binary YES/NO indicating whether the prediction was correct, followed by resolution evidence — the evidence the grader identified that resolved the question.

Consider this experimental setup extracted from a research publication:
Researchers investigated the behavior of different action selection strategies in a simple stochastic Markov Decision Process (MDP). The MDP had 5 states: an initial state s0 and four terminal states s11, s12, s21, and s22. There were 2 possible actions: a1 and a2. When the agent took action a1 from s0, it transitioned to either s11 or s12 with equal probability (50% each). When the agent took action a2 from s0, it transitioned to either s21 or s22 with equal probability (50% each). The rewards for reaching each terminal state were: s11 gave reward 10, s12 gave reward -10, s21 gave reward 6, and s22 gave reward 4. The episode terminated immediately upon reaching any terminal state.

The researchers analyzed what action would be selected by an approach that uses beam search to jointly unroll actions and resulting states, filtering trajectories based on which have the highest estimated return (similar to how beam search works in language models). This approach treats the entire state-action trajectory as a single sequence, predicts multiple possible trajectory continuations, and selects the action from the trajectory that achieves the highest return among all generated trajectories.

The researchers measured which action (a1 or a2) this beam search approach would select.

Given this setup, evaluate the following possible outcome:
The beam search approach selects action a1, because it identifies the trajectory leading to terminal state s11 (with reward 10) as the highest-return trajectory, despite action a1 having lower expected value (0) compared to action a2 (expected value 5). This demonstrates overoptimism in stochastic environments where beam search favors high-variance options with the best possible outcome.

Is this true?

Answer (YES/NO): YES